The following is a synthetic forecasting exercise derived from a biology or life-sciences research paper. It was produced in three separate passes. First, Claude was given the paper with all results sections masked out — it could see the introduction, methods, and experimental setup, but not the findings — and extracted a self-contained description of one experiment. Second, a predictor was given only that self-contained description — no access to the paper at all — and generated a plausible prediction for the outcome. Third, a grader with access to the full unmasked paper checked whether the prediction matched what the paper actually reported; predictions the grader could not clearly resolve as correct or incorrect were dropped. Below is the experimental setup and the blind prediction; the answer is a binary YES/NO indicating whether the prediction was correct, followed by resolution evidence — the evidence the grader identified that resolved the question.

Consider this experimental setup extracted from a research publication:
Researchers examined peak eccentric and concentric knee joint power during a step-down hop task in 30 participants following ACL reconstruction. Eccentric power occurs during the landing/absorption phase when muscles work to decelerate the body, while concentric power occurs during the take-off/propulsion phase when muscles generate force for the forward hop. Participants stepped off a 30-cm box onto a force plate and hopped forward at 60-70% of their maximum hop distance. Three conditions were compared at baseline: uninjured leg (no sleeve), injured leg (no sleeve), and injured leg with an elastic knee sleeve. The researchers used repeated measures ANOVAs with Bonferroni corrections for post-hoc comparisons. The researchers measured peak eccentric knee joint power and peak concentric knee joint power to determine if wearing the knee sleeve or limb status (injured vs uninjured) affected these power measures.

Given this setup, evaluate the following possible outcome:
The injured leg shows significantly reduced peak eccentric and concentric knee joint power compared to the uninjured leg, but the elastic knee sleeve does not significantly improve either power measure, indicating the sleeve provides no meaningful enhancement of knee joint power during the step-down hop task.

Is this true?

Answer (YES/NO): YES